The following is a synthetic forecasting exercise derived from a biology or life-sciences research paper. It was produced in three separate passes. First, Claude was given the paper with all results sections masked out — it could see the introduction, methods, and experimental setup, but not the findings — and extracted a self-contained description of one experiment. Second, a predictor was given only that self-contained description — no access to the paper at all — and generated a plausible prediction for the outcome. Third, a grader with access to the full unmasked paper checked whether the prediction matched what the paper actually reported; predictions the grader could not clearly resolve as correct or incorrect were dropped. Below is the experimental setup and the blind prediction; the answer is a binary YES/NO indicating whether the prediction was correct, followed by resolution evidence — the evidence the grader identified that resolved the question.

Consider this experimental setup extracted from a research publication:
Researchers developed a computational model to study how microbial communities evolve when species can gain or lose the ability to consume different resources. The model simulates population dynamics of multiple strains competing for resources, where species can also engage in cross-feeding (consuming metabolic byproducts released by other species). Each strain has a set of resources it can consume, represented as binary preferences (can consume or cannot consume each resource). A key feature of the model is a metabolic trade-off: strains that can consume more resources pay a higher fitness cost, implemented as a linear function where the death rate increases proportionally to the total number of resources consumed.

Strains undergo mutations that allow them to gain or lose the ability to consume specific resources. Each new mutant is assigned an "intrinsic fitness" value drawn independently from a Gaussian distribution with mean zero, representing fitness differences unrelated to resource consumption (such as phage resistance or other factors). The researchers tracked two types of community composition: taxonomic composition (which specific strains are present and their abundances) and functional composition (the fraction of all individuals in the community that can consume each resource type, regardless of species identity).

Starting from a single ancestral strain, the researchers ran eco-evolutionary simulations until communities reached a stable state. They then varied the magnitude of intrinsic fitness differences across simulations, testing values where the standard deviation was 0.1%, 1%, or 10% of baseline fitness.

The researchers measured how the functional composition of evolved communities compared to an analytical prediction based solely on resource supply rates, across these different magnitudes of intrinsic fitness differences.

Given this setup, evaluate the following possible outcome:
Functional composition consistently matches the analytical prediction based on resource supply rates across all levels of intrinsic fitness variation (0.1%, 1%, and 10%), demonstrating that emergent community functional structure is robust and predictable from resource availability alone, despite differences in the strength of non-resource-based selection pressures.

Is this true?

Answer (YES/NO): NO